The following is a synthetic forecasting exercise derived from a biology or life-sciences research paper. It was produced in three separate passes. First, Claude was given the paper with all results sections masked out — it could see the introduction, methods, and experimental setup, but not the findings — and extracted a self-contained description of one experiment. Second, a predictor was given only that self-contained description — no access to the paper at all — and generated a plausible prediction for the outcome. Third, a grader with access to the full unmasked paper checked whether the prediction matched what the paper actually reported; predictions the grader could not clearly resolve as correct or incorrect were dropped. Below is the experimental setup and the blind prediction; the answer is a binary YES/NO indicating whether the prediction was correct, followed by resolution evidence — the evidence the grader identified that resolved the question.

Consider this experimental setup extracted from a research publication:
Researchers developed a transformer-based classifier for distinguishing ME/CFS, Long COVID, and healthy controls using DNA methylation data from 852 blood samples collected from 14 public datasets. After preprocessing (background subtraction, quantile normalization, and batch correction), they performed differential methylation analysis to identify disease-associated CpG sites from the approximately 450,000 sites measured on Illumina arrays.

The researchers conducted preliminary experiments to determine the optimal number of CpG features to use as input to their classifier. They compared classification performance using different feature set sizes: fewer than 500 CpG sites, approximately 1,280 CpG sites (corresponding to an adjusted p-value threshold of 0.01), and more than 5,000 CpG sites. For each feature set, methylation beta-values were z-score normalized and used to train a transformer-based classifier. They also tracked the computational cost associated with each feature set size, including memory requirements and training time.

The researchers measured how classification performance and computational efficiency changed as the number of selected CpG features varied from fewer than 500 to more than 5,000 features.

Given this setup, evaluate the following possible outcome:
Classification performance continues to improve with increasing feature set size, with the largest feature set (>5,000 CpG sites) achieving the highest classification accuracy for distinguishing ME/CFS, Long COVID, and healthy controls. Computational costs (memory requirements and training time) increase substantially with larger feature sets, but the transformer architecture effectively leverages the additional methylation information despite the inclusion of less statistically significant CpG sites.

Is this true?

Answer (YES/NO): NO